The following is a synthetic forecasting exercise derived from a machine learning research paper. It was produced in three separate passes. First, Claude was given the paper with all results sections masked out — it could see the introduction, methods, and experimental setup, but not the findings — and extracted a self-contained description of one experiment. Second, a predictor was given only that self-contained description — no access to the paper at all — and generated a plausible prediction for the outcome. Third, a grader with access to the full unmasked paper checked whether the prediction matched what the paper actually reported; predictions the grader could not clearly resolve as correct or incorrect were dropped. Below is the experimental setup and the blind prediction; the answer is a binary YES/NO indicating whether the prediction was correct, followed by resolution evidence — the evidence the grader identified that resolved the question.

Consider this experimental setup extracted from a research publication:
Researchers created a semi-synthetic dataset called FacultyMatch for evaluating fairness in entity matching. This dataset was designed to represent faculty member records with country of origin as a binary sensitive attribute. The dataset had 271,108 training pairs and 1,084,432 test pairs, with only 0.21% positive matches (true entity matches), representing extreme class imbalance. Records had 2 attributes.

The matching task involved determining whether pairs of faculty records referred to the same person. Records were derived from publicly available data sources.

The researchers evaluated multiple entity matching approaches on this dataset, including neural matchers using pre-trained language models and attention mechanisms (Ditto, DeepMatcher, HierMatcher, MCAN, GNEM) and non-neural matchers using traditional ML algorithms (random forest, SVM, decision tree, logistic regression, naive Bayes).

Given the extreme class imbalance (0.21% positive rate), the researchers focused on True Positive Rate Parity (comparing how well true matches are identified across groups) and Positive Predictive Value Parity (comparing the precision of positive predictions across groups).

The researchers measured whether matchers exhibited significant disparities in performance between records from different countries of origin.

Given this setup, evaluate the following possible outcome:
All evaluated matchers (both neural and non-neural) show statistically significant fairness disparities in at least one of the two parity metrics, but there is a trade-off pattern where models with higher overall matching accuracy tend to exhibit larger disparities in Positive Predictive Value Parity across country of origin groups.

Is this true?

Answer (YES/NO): NO